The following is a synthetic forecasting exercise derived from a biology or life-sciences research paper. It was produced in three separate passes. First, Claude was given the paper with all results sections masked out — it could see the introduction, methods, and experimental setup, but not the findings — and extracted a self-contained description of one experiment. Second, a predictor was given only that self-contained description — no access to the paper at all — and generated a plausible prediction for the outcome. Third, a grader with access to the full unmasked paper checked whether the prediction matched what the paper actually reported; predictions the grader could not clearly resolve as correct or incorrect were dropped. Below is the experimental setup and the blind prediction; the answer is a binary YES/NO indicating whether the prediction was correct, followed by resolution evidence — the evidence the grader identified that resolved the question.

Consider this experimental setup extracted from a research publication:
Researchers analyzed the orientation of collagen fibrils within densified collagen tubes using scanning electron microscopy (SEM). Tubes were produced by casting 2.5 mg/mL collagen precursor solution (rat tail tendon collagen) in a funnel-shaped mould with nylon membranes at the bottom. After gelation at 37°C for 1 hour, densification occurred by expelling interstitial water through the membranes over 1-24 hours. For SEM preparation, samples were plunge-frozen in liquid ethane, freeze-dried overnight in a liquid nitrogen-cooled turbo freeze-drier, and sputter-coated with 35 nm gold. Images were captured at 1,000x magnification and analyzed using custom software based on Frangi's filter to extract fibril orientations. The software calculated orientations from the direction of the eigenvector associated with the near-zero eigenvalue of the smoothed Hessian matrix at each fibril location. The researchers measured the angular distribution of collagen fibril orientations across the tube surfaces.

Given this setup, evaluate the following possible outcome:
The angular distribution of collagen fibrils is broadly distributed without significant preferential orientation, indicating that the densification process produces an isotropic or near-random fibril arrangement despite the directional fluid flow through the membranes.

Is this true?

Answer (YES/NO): NO